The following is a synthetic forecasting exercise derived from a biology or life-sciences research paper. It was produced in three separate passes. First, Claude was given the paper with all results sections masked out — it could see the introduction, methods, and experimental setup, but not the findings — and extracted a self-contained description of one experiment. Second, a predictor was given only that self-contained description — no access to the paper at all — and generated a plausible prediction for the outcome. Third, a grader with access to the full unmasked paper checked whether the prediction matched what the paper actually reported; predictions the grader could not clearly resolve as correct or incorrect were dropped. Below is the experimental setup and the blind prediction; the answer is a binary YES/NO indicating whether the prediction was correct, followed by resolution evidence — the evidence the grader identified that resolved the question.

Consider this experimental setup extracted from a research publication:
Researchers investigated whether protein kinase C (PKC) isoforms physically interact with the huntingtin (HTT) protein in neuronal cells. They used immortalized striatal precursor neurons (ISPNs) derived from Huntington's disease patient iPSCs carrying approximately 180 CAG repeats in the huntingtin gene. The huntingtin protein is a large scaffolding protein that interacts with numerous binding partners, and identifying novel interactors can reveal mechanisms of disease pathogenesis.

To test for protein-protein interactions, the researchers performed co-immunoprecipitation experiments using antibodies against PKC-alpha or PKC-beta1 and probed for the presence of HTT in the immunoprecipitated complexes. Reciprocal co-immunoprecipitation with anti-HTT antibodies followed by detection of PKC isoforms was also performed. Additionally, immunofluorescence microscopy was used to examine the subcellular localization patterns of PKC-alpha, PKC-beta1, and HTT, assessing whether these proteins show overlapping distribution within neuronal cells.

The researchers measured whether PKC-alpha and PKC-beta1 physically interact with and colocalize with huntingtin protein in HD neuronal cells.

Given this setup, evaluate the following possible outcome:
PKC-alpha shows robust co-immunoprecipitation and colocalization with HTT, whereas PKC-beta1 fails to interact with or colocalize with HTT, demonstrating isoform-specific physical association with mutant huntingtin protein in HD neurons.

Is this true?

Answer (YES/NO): NO